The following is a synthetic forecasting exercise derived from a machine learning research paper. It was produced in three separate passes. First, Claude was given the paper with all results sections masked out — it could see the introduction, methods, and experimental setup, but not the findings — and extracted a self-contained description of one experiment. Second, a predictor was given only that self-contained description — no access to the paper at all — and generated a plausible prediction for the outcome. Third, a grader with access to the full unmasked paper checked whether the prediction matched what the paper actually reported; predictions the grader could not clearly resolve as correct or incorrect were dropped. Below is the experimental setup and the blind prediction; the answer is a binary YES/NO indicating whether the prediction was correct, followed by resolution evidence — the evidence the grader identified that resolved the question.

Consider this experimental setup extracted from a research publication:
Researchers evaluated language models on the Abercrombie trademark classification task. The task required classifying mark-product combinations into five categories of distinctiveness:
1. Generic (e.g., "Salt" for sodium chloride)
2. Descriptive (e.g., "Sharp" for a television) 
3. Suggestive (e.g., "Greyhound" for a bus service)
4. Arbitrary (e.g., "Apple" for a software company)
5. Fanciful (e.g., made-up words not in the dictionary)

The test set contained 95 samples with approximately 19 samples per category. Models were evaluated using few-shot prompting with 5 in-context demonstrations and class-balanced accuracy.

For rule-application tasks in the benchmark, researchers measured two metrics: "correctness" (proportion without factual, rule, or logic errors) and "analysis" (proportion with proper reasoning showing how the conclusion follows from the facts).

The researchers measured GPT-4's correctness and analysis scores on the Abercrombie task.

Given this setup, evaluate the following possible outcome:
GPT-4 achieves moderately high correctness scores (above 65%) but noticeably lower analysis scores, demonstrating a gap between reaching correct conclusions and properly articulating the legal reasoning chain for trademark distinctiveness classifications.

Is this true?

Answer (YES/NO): NO